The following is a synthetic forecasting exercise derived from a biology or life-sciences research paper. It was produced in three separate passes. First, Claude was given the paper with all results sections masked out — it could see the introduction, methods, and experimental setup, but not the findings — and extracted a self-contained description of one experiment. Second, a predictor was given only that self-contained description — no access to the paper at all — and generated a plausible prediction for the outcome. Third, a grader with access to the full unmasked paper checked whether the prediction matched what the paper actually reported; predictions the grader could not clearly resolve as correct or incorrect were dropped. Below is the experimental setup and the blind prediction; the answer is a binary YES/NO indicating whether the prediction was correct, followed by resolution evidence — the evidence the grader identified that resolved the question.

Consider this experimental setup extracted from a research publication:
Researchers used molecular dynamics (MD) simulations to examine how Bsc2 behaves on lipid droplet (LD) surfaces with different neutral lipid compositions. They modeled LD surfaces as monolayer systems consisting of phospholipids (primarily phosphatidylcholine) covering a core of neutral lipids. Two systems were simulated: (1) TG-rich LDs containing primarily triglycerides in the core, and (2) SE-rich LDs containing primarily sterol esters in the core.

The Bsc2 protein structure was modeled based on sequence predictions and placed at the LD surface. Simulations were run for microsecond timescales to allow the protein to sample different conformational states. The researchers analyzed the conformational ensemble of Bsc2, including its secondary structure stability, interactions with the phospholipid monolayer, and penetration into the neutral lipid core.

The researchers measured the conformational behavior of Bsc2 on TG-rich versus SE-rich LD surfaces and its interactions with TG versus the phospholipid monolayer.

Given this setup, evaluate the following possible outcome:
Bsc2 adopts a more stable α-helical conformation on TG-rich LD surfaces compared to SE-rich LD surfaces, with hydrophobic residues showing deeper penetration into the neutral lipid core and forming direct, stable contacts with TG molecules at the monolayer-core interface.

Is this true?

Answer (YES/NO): YES